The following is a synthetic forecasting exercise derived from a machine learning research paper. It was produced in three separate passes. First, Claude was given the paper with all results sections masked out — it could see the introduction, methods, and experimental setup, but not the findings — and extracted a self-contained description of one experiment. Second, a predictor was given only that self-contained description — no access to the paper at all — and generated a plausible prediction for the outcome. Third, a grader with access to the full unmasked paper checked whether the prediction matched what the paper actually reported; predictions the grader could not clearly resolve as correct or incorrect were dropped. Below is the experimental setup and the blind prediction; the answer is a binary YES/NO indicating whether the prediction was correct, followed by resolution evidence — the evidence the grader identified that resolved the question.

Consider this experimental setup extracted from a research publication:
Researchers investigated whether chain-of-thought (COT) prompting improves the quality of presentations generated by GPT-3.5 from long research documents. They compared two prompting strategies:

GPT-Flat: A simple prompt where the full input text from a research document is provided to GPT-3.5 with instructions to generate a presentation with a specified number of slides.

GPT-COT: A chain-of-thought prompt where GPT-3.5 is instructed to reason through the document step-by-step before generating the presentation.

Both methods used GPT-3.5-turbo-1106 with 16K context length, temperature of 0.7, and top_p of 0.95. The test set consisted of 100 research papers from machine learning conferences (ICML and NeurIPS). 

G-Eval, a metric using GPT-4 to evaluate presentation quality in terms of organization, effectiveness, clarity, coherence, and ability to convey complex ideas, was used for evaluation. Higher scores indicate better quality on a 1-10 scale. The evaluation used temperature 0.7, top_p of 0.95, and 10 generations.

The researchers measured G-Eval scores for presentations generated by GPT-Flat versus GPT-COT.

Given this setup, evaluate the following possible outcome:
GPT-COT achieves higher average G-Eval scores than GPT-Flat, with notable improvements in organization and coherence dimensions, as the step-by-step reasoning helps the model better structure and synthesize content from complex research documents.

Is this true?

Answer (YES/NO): NO